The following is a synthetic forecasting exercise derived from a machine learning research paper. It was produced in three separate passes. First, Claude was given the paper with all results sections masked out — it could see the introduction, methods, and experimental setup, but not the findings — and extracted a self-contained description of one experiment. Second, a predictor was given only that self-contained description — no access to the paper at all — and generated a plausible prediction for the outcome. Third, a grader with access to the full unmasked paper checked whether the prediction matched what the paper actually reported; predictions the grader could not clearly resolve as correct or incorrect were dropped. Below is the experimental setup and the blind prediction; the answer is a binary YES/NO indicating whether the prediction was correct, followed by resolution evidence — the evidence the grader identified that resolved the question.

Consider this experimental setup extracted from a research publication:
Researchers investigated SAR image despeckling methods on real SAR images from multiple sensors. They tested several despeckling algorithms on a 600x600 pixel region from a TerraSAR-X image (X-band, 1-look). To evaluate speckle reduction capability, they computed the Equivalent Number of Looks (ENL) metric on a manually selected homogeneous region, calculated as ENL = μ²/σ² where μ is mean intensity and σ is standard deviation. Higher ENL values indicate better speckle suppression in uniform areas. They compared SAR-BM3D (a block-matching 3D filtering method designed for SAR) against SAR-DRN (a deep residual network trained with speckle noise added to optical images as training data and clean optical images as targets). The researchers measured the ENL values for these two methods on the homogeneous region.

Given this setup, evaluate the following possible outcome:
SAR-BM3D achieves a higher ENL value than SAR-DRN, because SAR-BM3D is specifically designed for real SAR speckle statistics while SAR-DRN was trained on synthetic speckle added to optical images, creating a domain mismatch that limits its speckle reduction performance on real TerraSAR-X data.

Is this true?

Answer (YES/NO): YES